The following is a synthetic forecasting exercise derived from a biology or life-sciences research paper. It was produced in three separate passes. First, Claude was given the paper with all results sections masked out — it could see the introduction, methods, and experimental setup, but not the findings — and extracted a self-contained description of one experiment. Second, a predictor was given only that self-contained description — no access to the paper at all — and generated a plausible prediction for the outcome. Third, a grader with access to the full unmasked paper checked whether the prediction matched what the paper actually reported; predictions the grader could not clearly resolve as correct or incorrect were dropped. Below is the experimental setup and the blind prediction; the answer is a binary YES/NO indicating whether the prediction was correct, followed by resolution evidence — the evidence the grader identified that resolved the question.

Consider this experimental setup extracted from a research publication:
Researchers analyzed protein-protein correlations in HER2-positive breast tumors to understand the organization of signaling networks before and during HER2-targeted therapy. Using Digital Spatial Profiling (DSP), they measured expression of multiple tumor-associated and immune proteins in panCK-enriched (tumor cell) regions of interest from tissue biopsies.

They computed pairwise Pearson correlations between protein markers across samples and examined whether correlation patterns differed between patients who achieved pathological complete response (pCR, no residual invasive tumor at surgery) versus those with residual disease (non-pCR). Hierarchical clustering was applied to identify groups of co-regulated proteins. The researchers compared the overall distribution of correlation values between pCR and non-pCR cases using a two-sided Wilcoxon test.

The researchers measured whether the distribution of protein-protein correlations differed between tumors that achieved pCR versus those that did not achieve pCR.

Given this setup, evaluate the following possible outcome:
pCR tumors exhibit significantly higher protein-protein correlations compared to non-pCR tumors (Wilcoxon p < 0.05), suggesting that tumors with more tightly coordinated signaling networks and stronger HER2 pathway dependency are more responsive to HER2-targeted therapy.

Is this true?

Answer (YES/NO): NO